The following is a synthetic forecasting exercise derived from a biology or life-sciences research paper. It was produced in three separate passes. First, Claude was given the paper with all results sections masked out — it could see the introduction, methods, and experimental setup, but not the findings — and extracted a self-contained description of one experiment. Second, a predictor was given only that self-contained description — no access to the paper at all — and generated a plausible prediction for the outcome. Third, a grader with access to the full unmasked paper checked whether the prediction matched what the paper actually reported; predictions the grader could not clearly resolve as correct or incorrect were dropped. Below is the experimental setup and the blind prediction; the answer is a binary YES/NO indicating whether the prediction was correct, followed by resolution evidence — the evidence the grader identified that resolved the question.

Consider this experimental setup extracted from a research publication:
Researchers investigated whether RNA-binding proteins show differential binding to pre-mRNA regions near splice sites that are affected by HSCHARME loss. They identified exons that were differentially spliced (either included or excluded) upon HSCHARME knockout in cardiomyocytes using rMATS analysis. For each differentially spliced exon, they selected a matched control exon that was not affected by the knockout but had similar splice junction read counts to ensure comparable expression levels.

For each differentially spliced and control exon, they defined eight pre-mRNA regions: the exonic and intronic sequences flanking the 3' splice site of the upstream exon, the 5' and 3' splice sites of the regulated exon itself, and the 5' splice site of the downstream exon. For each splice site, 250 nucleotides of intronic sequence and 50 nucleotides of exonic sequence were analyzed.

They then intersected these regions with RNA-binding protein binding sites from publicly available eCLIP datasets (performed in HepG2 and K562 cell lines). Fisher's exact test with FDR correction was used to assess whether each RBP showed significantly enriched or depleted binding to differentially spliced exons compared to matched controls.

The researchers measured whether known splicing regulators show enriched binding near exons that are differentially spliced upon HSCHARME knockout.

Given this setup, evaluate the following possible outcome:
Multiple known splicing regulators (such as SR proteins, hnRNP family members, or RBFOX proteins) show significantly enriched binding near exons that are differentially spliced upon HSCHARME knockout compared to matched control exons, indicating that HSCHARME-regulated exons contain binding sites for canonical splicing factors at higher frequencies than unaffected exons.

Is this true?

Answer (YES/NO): NO